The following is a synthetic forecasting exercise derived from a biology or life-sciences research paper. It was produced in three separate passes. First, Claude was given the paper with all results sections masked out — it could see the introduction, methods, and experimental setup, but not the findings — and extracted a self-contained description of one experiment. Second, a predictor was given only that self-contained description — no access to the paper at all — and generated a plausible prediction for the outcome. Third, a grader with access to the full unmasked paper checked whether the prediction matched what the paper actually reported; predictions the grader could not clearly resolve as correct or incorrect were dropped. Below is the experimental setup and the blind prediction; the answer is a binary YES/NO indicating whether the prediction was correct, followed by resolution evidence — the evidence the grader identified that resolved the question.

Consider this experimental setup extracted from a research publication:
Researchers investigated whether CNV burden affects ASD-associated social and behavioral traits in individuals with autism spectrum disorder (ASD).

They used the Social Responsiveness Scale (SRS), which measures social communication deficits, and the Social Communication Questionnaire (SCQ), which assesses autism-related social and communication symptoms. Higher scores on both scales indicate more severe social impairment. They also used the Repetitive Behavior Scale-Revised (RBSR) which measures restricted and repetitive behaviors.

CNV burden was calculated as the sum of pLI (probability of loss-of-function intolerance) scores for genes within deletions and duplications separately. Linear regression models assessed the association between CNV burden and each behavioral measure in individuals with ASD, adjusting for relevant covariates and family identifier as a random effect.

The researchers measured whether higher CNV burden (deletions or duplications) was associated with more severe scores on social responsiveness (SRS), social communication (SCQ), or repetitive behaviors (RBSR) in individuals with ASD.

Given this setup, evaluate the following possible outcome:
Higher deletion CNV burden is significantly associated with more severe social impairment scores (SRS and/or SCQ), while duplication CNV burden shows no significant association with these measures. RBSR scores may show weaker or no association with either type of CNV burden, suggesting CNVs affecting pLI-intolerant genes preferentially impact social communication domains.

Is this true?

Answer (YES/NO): NO